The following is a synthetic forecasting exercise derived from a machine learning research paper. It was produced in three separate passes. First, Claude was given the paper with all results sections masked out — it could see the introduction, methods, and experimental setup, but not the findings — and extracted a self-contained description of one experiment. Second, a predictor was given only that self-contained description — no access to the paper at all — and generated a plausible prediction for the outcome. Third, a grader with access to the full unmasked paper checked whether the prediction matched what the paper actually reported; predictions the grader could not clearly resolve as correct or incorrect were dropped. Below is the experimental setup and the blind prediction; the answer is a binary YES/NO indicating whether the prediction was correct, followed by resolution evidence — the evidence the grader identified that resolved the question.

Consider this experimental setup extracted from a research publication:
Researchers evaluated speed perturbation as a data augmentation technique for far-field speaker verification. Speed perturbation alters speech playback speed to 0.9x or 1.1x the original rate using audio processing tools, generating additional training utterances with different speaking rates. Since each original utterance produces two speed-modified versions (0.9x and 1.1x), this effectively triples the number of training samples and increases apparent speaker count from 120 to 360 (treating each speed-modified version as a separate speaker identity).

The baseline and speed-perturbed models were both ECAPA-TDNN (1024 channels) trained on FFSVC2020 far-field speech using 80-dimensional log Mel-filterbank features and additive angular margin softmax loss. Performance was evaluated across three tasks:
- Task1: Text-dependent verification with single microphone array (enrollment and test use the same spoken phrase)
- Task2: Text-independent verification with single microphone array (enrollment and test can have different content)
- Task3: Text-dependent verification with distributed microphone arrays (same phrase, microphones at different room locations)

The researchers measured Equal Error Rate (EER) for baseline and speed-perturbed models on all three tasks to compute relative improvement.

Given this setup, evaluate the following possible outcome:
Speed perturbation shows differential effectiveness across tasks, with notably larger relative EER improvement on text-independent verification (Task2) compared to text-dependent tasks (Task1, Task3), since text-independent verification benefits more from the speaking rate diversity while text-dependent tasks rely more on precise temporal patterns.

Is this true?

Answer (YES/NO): NO